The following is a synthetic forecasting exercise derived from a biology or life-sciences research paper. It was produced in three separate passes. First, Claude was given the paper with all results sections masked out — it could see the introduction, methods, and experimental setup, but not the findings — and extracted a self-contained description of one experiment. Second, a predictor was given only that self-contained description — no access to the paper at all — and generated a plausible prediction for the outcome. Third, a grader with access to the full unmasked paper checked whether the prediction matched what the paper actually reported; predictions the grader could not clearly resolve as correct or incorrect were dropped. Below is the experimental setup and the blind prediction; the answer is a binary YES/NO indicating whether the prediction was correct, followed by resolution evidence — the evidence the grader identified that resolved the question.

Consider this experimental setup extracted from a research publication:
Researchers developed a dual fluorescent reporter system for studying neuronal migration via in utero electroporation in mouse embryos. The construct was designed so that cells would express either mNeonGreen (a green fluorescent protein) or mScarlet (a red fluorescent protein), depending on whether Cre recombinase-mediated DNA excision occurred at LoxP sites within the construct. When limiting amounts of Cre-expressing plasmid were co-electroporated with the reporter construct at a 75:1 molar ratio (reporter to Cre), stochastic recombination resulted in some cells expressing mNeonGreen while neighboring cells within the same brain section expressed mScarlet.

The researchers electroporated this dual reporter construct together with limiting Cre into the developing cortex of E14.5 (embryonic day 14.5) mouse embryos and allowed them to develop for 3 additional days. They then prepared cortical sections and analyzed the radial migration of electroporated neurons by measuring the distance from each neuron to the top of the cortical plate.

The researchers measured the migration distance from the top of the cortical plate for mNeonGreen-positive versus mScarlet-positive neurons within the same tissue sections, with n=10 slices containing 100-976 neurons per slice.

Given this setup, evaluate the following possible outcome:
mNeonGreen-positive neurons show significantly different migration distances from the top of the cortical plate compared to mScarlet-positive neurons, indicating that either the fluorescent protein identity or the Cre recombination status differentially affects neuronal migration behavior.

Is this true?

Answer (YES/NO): NO